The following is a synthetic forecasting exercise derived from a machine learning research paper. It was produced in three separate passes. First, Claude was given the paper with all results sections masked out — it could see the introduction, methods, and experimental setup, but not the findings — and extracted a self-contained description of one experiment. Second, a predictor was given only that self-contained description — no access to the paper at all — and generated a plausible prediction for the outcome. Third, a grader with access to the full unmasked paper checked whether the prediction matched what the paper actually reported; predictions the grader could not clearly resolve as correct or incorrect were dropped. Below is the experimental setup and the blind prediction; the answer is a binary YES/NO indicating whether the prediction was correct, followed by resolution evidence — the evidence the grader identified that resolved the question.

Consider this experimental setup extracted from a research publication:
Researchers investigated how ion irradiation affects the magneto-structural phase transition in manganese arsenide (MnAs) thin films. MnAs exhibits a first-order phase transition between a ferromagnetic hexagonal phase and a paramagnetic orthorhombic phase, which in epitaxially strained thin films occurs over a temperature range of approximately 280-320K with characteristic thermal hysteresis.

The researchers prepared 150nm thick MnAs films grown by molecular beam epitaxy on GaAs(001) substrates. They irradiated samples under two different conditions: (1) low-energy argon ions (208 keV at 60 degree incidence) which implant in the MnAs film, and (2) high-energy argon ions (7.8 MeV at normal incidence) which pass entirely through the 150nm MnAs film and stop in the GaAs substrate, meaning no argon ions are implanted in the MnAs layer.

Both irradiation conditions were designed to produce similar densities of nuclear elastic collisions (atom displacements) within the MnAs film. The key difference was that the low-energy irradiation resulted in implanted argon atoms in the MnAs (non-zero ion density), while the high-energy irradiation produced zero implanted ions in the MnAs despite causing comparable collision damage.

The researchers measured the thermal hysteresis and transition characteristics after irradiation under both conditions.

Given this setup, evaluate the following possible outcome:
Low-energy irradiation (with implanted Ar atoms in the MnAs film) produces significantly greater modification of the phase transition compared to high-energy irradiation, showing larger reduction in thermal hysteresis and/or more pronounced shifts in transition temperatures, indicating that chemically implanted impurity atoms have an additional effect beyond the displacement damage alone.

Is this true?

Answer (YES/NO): NO